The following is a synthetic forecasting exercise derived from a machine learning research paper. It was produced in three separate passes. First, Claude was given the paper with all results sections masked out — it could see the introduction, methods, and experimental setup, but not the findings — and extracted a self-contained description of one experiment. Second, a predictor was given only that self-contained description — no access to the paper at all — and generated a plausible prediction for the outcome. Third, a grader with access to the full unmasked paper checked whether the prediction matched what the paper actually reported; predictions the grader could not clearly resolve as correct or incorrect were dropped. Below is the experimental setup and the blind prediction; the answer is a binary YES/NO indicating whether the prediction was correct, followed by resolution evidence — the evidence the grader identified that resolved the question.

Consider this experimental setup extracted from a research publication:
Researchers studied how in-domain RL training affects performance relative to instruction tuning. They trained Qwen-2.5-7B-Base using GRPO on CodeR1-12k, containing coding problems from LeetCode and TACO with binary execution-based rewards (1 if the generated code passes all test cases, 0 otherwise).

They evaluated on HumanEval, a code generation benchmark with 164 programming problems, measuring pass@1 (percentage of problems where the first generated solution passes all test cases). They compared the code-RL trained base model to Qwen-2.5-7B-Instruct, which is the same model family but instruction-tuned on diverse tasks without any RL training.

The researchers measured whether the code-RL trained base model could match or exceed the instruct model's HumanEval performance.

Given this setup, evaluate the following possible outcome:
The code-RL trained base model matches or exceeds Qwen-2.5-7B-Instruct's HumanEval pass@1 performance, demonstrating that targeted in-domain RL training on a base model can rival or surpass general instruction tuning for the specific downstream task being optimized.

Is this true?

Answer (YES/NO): NO